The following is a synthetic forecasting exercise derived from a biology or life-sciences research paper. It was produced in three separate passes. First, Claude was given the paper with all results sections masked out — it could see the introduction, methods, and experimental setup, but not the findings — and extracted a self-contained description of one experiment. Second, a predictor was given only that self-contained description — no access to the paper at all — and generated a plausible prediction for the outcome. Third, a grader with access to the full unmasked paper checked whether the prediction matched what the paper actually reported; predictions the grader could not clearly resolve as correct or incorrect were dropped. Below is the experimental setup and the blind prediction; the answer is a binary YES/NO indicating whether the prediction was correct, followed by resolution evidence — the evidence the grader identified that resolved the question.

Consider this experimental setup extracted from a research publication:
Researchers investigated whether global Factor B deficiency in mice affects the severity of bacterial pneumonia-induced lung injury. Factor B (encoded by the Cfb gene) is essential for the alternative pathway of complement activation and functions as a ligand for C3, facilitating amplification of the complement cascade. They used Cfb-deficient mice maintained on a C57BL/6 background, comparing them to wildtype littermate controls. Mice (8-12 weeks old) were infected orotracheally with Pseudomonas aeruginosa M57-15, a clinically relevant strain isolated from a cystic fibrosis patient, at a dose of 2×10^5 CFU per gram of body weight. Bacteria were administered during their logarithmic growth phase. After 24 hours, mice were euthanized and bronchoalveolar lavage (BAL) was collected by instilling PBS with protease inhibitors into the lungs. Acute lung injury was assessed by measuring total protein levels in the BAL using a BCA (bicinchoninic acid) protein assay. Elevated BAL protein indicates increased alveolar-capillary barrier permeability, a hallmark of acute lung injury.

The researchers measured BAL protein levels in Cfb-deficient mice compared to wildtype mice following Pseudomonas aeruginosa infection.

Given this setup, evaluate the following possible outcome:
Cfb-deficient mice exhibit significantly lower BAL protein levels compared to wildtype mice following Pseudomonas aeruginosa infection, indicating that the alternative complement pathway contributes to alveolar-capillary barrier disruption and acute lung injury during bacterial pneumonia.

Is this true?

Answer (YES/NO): NO